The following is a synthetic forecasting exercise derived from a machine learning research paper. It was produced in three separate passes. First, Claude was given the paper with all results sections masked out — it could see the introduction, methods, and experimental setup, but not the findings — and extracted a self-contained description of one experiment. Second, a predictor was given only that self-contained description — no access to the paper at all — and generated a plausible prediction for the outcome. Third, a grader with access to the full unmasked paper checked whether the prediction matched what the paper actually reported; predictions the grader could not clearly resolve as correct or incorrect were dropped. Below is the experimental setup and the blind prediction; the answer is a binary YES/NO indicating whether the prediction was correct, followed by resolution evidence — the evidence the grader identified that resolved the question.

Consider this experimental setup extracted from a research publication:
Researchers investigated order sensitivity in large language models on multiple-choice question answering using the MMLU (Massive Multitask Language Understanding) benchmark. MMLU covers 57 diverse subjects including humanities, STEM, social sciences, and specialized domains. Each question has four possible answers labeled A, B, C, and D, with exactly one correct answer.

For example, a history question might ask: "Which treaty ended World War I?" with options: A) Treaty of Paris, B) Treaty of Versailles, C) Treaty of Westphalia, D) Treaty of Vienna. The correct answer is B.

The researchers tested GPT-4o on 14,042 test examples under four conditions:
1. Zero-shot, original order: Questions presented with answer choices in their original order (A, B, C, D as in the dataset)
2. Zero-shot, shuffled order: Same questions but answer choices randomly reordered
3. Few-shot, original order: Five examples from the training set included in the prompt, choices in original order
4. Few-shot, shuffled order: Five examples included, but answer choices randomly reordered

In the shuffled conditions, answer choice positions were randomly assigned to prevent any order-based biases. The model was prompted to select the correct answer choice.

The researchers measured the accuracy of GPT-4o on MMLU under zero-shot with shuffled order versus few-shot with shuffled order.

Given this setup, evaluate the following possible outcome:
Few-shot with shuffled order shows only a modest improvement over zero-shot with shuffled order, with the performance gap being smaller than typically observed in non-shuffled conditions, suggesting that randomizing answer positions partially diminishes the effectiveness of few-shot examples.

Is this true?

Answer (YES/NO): NO